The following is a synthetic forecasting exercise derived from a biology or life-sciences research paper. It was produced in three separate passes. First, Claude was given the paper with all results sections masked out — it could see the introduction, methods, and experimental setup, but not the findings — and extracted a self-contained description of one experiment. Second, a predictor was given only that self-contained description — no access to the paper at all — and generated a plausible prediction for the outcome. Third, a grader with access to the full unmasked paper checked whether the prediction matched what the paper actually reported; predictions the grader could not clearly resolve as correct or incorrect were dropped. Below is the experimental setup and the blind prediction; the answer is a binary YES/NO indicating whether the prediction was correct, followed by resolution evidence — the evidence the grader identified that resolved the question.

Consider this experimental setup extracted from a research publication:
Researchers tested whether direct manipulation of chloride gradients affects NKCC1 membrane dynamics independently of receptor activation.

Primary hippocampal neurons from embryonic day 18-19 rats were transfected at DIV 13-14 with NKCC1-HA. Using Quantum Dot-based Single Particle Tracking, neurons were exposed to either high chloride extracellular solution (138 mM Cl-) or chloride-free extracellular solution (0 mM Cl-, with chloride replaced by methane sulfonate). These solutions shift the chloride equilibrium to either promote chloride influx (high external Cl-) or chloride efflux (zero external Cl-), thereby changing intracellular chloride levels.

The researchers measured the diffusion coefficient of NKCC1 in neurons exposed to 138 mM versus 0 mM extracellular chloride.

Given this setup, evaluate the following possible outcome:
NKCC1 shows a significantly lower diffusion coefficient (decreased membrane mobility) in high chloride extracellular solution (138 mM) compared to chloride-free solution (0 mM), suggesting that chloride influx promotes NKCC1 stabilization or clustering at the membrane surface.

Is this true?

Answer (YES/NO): NO